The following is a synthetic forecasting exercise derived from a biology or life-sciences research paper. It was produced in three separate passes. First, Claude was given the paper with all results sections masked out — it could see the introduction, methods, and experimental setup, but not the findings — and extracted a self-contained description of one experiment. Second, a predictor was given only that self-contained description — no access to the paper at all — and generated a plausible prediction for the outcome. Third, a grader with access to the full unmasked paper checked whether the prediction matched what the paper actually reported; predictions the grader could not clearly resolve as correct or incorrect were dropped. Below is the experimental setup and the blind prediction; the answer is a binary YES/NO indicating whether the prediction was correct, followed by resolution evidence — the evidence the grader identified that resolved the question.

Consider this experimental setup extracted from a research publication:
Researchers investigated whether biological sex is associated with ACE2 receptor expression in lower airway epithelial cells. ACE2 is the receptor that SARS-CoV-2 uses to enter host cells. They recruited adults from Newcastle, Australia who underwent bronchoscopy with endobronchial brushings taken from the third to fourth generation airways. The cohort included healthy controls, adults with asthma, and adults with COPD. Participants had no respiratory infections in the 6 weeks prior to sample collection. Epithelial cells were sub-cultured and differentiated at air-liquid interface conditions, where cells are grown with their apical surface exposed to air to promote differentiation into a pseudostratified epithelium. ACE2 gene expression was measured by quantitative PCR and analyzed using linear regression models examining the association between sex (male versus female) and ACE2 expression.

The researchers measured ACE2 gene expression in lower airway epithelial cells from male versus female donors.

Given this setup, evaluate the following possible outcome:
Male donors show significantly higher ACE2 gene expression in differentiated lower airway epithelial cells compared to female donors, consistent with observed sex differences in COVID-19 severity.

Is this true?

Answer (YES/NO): YES